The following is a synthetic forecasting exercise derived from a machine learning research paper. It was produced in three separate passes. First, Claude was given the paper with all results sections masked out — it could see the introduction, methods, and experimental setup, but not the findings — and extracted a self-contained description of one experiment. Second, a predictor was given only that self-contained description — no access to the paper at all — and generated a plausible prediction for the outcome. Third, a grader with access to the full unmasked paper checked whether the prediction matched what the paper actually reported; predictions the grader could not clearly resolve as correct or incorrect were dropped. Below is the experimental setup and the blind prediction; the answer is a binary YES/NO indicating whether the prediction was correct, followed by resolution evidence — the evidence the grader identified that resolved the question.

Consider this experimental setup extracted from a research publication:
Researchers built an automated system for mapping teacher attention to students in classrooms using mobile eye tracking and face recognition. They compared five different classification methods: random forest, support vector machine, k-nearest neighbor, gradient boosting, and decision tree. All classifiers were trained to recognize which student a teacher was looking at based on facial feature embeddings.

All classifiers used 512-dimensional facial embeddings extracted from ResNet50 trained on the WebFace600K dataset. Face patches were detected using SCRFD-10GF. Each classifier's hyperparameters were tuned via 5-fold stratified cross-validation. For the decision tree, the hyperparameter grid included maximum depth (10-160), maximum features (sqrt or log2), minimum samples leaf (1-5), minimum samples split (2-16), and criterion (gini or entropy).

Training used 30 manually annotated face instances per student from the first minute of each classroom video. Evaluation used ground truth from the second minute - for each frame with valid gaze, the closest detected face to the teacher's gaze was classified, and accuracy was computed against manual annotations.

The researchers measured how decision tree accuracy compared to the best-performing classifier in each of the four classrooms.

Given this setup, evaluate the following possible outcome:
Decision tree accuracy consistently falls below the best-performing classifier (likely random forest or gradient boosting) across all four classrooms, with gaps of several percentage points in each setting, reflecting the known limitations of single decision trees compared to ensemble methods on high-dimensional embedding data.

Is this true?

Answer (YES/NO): NO